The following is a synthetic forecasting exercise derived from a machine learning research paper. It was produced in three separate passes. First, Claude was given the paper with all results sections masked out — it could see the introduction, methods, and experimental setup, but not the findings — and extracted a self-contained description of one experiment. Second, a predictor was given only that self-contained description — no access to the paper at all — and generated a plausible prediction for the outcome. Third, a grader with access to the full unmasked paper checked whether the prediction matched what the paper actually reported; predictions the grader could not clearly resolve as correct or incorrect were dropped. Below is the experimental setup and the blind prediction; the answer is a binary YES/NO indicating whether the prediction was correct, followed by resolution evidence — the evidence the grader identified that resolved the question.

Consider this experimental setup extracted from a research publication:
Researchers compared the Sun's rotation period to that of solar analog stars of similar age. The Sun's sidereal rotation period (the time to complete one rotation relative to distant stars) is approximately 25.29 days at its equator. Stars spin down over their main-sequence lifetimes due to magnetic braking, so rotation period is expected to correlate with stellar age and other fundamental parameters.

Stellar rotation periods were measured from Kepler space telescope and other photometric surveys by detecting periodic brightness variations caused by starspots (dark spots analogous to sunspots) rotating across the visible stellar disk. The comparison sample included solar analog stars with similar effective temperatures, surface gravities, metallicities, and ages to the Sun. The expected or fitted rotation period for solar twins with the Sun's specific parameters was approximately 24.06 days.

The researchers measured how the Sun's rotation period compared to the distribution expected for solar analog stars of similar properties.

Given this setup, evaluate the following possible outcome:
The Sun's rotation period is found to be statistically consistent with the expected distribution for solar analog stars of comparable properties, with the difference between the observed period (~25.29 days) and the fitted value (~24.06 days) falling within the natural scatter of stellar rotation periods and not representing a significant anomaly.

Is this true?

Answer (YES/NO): NO